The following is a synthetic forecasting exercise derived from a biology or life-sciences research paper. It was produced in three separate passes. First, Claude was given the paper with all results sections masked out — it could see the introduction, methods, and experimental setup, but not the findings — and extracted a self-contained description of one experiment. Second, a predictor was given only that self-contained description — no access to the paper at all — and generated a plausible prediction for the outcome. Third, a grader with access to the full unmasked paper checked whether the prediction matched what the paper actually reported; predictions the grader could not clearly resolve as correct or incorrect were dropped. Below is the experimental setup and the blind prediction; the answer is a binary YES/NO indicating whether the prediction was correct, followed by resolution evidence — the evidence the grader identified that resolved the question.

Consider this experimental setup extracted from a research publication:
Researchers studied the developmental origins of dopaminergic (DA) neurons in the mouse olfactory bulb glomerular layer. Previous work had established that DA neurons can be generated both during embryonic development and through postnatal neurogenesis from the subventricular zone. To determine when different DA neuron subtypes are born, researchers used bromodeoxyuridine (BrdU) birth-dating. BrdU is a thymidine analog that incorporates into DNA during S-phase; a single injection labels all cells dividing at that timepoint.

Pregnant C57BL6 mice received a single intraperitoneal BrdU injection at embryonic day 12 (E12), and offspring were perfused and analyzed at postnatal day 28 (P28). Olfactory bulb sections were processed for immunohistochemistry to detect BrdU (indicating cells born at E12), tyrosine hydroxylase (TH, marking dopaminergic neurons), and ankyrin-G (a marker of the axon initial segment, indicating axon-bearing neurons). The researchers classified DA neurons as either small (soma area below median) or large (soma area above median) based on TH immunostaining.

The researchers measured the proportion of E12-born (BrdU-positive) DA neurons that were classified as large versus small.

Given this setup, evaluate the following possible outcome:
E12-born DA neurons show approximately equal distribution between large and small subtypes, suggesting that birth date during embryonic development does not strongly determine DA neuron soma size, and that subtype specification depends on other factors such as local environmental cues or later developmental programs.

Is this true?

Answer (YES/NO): NO